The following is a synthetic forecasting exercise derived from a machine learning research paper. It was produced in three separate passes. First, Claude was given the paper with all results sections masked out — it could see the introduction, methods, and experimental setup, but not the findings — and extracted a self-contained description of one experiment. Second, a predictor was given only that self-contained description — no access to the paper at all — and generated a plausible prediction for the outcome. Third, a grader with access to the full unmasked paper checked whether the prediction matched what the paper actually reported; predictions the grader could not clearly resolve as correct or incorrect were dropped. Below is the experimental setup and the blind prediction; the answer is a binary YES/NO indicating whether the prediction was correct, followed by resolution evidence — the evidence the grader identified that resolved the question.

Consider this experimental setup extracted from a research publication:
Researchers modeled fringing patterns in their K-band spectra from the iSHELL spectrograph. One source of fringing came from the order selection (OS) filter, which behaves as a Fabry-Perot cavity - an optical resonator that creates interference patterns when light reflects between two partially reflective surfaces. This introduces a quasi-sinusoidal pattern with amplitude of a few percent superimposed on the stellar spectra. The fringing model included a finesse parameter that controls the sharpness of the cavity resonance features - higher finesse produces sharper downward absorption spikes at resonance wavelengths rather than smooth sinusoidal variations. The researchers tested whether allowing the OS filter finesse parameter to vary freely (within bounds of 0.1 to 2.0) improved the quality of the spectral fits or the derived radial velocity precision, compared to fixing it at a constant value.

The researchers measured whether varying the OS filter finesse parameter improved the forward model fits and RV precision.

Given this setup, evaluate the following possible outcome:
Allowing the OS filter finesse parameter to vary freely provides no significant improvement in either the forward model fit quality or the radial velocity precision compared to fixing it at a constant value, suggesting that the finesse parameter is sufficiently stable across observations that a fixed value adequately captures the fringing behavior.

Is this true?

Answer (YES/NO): YES